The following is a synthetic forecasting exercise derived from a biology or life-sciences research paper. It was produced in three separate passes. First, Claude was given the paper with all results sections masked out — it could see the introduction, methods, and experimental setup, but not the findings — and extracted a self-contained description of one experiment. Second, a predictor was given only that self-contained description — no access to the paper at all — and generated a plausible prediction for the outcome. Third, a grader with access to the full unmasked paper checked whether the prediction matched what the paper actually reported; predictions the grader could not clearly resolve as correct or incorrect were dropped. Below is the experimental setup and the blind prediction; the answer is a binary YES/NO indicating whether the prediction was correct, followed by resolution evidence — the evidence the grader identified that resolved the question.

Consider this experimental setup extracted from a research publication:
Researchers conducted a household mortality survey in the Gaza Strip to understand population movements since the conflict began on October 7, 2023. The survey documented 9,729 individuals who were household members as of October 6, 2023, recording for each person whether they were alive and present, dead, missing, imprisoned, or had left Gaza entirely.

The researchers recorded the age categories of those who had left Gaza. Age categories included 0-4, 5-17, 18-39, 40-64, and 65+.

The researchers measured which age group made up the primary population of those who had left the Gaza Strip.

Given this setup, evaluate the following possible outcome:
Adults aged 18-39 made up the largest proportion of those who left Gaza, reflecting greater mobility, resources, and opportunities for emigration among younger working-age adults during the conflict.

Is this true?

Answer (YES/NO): YES